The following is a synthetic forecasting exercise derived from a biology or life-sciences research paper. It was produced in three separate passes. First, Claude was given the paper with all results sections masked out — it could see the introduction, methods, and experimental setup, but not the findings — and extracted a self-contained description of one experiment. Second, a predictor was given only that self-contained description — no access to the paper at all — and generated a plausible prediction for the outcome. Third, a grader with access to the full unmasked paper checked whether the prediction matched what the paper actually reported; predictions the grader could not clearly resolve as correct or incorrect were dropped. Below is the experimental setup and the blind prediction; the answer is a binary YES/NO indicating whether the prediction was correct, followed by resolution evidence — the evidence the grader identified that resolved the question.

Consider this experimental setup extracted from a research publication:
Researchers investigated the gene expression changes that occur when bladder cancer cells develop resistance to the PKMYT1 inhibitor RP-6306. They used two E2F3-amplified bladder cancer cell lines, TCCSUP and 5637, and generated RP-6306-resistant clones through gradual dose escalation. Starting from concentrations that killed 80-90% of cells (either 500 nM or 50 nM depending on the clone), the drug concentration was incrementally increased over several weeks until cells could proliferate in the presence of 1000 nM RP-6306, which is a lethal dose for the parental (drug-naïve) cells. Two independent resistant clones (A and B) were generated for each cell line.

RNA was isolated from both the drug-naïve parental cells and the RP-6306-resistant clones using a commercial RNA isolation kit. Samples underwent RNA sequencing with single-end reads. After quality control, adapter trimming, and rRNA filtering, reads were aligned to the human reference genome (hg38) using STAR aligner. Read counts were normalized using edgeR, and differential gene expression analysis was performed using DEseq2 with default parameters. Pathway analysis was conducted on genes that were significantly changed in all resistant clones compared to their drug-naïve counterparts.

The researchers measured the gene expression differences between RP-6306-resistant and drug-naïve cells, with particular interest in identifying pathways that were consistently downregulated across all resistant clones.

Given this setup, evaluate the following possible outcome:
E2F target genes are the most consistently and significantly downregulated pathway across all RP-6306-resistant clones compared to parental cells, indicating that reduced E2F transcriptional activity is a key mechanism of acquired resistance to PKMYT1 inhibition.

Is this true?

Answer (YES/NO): NO